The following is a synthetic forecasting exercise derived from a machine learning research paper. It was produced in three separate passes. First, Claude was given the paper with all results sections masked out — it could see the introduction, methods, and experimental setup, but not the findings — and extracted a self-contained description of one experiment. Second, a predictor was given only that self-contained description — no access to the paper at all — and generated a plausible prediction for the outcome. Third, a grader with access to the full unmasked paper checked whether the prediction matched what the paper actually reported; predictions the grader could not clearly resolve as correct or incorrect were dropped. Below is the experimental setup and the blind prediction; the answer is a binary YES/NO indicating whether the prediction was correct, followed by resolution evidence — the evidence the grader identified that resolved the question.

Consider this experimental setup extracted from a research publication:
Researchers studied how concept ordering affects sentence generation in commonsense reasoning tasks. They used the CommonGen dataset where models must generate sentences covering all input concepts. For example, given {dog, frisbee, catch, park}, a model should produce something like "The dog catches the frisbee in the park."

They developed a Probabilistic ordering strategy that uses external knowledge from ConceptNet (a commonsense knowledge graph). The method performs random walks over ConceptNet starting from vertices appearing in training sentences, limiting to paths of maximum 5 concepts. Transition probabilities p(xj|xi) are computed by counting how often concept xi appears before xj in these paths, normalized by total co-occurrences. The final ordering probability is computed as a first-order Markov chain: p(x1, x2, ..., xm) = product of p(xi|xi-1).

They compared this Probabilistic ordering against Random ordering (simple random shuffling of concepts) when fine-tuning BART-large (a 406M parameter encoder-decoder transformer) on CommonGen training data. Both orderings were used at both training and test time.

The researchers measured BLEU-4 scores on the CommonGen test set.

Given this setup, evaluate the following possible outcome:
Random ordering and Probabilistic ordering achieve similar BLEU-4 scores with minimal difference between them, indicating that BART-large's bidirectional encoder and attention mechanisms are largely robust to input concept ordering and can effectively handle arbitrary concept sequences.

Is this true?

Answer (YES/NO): NO